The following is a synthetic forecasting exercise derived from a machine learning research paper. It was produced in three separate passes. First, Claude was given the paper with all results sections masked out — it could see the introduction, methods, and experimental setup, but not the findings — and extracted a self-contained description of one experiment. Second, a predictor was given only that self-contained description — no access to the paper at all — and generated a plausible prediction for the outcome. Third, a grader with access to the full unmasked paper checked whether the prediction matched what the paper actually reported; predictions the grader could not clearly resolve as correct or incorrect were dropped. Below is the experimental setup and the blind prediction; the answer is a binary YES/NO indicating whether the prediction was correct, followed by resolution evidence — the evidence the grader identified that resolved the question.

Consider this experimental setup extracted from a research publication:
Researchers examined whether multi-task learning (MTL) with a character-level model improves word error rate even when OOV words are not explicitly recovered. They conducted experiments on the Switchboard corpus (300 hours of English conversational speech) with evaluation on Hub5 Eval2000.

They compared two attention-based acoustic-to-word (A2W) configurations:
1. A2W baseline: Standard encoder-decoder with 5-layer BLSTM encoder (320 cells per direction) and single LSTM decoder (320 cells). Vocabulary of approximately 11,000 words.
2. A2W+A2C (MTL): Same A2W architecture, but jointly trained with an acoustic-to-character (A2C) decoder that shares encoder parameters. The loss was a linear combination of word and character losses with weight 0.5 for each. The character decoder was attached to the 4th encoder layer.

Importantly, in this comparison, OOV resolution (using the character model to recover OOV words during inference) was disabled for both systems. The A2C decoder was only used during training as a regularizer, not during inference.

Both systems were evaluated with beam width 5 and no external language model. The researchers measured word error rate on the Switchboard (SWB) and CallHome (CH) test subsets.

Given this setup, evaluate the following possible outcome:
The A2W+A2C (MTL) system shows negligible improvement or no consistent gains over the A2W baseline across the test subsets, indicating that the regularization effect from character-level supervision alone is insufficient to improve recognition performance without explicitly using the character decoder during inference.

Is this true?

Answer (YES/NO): NO